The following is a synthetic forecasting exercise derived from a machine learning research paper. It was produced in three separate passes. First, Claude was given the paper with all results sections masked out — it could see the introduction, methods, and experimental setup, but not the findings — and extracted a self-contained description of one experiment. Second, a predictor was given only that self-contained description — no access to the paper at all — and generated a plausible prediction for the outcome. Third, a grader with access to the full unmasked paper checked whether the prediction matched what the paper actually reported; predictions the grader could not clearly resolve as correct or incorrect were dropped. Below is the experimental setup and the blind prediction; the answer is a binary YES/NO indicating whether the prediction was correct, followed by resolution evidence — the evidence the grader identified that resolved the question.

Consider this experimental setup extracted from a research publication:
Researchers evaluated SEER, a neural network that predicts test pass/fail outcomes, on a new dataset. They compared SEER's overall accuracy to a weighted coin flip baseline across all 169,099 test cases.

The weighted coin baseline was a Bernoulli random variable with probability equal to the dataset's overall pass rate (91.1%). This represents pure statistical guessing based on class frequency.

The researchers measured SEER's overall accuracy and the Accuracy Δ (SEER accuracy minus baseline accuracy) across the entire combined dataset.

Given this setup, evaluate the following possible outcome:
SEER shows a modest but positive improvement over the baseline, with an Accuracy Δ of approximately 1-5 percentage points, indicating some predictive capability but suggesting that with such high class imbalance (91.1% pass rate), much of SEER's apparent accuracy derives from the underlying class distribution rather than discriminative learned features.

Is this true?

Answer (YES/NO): NO